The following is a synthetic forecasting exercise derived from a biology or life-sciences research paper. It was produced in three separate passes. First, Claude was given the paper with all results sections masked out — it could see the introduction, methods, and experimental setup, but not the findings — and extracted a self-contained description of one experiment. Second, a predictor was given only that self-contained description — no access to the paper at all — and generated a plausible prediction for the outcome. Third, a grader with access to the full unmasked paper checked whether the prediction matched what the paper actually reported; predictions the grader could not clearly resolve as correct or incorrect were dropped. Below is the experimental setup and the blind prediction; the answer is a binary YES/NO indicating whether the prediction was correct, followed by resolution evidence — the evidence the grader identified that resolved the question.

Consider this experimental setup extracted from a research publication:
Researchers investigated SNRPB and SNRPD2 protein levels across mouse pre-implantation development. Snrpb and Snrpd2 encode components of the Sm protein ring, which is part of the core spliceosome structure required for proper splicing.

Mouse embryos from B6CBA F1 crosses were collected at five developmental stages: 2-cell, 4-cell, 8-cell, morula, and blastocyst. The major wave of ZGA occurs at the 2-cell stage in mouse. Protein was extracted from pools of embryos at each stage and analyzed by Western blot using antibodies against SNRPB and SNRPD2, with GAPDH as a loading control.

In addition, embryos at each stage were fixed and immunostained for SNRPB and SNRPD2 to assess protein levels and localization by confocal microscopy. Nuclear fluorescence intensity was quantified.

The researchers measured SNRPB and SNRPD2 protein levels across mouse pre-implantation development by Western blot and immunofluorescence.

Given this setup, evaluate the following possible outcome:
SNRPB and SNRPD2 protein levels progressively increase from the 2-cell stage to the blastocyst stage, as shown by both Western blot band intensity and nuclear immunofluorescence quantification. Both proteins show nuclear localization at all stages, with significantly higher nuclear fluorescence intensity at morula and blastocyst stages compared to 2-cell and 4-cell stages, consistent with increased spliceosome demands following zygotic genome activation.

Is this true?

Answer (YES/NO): NO